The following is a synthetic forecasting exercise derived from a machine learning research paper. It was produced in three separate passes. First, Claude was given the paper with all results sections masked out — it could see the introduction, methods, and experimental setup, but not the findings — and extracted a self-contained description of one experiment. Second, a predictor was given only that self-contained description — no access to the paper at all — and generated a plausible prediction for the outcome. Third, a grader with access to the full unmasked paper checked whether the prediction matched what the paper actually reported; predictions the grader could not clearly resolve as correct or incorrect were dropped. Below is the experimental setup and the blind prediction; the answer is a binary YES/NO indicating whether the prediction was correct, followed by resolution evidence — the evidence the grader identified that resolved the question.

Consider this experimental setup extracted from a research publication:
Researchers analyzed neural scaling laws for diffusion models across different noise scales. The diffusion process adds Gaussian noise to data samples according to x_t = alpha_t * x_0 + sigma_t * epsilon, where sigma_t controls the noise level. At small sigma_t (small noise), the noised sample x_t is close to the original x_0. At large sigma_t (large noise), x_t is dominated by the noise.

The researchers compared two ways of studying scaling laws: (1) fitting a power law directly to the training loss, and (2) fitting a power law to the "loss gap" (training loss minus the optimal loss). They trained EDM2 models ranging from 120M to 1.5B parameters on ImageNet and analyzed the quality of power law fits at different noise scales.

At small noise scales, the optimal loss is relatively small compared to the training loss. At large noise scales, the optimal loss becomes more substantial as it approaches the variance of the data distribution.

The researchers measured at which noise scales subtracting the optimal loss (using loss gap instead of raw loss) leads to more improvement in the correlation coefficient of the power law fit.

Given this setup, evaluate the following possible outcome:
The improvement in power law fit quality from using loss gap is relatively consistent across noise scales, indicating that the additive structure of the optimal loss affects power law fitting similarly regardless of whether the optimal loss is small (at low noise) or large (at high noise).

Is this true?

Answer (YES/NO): NO